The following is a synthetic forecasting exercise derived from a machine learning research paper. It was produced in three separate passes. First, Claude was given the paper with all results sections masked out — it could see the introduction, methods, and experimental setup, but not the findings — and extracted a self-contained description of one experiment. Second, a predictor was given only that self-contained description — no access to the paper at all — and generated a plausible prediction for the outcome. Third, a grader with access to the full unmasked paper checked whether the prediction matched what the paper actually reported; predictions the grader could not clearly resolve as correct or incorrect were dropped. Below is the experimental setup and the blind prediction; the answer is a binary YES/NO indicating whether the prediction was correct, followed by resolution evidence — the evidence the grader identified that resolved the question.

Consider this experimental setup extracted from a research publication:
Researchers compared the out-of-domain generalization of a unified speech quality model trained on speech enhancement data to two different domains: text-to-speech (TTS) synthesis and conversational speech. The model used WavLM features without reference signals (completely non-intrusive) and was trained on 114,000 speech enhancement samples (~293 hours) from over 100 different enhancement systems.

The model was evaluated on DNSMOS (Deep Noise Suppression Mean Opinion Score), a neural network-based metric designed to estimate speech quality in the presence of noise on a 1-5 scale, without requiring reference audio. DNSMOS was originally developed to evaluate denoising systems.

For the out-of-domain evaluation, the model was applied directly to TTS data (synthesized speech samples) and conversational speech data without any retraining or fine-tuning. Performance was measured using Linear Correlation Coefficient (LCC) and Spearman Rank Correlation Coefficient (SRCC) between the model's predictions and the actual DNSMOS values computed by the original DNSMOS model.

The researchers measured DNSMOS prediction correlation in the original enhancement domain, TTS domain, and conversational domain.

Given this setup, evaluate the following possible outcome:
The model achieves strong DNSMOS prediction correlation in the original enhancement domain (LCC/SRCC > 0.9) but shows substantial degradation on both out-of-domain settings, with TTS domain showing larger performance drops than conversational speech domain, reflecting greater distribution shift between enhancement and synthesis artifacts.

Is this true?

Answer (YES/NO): NO